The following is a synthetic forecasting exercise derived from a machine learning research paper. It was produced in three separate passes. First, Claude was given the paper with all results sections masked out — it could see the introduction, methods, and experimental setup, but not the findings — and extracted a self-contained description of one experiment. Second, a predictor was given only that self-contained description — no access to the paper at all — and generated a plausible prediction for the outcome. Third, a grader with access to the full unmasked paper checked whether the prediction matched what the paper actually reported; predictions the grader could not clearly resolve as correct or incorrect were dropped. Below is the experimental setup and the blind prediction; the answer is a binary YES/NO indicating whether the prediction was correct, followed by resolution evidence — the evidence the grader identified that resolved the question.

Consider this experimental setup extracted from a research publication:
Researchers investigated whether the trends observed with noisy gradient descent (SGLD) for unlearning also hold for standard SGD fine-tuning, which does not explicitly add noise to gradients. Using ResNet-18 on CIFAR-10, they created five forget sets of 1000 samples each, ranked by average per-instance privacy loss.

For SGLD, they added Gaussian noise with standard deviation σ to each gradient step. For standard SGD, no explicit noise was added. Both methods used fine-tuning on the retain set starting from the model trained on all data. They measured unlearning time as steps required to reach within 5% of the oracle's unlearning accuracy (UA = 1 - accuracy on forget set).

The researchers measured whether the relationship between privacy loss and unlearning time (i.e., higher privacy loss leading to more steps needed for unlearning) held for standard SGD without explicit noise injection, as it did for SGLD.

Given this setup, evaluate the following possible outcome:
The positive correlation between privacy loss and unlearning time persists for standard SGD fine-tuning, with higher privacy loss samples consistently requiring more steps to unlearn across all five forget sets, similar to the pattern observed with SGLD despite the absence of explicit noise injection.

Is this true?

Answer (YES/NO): YES